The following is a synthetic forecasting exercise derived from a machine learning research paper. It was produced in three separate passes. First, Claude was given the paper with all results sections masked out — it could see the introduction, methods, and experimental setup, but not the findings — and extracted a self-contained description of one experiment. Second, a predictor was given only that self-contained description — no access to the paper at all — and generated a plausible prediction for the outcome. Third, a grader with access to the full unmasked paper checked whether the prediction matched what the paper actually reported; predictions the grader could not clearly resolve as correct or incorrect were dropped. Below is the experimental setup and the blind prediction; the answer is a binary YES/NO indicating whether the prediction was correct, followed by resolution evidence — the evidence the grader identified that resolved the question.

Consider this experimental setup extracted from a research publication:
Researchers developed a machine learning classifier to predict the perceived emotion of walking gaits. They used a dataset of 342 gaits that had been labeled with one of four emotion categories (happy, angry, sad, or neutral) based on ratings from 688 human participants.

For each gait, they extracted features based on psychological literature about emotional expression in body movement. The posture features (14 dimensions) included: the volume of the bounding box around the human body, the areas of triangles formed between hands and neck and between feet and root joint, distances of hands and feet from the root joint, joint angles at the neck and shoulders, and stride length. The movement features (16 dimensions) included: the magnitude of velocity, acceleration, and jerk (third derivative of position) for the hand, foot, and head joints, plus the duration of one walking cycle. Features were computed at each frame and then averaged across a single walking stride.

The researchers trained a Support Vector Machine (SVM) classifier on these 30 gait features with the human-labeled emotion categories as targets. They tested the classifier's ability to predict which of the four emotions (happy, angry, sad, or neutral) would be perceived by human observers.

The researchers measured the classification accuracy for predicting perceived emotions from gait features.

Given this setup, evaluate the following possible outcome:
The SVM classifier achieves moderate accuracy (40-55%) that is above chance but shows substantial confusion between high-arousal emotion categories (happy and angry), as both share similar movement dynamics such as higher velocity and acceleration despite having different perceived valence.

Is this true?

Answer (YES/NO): NO